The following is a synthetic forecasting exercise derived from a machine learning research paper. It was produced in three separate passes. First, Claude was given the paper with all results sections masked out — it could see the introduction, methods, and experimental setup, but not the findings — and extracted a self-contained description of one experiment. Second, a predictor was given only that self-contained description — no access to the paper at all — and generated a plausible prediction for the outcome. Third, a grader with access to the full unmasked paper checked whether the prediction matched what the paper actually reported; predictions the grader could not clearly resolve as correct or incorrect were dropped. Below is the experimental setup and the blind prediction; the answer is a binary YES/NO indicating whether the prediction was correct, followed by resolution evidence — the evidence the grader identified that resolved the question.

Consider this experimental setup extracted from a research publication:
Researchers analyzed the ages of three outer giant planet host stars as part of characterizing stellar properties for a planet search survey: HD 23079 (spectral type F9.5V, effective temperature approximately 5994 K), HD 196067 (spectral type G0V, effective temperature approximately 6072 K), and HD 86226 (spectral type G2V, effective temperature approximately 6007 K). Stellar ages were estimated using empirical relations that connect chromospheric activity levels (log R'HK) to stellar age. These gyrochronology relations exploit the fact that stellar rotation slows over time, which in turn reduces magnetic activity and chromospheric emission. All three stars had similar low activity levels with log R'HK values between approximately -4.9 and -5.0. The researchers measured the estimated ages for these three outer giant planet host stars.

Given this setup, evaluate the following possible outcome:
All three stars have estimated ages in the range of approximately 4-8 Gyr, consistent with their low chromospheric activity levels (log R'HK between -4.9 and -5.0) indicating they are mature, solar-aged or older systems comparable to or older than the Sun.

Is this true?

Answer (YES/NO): NO